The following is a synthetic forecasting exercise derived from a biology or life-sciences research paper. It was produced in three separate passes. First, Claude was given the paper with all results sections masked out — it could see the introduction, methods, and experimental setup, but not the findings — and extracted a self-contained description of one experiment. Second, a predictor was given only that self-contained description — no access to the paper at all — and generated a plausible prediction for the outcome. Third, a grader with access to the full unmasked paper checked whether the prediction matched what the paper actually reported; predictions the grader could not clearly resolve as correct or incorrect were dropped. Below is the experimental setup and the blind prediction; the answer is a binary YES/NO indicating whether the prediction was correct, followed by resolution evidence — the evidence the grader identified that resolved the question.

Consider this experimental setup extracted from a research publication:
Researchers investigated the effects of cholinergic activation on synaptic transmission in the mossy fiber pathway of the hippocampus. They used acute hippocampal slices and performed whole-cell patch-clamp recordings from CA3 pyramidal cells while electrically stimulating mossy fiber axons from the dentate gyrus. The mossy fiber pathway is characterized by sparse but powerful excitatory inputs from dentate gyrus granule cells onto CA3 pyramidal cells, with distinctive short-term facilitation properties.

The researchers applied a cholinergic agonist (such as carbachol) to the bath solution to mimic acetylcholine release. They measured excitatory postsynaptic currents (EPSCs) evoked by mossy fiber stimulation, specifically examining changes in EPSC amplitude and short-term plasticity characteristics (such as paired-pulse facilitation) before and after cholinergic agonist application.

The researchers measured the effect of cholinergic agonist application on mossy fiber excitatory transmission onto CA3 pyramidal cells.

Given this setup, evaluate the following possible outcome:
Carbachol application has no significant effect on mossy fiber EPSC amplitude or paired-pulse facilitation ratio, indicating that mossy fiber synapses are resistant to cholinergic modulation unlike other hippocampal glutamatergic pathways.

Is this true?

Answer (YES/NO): NO